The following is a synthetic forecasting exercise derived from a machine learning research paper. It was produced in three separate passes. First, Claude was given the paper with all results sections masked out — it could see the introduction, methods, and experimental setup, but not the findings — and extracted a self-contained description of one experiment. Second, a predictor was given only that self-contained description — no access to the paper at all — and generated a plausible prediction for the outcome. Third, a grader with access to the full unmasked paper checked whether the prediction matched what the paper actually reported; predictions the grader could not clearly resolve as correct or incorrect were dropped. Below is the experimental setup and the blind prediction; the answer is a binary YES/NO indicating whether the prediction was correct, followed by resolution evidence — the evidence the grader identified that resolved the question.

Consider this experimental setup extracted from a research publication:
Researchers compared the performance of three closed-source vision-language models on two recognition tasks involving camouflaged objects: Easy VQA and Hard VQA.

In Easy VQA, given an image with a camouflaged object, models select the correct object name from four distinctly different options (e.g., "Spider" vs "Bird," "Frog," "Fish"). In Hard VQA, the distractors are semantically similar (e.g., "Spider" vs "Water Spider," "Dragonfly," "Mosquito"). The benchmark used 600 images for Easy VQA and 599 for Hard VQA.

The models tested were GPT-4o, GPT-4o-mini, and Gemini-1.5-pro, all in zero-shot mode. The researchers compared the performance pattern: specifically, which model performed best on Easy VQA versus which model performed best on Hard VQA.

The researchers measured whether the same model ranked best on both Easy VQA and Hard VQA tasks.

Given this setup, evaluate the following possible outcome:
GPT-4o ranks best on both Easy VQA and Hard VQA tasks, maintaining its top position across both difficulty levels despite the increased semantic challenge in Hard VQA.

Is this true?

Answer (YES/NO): NO